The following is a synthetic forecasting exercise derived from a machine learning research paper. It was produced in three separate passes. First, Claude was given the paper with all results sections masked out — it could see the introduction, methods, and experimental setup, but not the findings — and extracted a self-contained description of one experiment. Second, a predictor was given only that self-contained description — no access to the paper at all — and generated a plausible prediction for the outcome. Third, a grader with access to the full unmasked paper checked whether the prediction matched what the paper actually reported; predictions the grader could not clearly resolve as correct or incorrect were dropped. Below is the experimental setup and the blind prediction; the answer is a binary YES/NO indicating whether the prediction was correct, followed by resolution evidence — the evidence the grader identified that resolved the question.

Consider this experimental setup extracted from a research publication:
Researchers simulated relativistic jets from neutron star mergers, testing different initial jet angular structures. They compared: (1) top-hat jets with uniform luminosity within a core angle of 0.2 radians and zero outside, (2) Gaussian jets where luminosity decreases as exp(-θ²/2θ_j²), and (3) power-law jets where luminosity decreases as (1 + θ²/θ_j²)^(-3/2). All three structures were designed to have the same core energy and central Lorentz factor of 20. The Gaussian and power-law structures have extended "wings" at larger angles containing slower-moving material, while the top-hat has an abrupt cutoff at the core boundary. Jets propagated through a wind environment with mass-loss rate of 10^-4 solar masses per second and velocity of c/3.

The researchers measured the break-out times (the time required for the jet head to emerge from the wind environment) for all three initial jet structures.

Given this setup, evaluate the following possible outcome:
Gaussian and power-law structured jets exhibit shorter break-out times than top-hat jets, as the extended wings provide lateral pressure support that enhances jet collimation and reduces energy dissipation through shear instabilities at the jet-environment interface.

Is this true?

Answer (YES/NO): NO